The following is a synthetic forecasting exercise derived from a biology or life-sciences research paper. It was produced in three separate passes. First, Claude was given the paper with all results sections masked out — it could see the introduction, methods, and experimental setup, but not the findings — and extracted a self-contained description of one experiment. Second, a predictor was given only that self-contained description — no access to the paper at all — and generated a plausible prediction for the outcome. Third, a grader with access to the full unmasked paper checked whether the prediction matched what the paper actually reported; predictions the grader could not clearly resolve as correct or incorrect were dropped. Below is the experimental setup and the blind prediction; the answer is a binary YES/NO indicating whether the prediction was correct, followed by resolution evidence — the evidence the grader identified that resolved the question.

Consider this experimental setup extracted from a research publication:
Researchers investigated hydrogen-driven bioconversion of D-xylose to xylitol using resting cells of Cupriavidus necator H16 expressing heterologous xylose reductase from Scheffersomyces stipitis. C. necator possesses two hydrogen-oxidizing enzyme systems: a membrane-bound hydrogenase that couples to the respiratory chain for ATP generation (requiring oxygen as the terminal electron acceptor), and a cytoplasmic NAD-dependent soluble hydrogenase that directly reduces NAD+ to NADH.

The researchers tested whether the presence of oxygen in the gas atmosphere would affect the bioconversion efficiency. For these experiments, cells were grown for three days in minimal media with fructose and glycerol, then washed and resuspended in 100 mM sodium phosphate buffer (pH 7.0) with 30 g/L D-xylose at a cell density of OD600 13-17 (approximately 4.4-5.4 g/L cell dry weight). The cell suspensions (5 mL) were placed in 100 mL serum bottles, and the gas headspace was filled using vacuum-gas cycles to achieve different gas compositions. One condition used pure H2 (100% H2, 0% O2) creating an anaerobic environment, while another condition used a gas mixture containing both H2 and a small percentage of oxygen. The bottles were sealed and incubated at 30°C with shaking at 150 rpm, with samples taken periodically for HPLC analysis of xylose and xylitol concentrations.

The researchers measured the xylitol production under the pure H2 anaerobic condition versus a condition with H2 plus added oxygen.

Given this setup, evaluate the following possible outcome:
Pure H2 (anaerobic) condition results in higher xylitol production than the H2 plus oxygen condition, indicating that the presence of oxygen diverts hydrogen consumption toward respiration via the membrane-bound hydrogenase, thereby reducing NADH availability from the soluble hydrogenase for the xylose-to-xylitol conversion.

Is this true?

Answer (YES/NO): NO